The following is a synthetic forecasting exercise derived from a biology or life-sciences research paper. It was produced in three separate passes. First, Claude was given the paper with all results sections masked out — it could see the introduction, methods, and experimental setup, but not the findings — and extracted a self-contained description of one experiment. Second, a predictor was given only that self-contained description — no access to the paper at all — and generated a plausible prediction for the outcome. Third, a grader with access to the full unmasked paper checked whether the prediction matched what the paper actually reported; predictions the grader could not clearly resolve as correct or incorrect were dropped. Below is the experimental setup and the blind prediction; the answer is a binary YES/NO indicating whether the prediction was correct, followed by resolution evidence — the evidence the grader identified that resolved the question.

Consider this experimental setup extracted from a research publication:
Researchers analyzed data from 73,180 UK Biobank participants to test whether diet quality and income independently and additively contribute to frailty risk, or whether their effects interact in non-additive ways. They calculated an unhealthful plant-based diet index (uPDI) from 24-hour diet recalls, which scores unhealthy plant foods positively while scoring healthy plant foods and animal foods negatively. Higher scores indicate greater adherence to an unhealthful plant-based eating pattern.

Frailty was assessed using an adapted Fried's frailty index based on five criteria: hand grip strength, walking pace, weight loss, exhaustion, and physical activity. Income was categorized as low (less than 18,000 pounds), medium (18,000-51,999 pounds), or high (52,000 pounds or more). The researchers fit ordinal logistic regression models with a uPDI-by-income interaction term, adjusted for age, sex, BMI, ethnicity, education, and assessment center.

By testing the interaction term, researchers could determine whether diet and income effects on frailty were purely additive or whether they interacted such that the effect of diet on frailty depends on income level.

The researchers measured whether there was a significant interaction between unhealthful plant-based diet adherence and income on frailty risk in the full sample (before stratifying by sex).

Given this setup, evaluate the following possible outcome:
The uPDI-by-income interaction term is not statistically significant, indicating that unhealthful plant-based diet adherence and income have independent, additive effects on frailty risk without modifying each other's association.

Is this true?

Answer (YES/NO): NO